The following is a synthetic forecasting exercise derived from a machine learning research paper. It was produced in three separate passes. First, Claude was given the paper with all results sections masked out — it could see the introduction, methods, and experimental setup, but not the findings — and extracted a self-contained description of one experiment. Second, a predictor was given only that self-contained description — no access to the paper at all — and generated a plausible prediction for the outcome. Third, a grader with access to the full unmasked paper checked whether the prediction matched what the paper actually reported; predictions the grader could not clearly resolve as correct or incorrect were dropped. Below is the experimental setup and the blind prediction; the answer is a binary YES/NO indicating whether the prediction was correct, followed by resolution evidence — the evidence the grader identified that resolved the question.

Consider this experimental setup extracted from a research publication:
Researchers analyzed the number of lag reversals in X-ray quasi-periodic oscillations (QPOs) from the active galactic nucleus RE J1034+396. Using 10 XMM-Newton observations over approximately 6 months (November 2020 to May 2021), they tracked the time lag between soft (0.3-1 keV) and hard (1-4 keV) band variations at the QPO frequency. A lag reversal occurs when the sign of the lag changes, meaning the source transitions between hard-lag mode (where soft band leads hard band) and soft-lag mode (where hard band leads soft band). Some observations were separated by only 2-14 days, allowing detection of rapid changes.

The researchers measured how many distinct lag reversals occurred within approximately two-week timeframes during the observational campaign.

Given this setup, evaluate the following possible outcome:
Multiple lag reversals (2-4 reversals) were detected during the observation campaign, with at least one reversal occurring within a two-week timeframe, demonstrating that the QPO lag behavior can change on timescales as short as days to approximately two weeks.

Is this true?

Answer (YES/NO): YES